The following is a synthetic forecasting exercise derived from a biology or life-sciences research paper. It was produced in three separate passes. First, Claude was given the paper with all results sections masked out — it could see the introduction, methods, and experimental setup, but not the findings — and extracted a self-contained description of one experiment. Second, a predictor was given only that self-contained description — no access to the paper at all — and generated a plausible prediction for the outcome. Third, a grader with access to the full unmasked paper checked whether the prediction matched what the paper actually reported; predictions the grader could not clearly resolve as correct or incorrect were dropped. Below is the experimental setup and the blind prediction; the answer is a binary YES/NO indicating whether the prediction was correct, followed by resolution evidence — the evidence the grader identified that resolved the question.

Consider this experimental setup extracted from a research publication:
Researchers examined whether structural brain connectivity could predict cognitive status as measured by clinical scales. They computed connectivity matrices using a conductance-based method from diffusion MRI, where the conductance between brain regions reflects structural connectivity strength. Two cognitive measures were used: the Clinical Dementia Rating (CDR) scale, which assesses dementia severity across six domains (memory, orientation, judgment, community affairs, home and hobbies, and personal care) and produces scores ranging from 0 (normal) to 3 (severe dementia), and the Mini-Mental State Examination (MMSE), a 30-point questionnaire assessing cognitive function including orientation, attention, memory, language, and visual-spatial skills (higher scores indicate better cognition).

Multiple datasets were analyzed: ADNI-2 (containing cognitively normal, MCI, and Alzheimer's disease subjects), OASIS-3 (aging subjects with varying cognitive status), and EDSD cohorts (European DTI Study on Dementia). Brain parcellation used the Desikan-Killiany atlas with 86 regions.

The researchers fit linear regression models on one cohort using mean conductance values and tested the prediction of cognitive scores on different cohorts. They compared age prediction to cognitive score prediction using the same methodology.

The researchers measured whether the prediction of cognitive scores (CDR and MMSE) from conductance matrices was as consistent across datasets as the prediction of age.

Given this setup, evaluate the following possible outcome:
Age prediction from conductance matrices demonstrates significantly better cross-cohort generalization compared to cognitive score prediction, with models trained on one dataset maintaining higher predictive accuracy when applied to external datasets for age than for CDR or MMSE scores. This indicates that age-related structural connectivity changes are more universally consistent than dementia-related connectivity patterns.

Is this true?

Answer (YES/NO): YES